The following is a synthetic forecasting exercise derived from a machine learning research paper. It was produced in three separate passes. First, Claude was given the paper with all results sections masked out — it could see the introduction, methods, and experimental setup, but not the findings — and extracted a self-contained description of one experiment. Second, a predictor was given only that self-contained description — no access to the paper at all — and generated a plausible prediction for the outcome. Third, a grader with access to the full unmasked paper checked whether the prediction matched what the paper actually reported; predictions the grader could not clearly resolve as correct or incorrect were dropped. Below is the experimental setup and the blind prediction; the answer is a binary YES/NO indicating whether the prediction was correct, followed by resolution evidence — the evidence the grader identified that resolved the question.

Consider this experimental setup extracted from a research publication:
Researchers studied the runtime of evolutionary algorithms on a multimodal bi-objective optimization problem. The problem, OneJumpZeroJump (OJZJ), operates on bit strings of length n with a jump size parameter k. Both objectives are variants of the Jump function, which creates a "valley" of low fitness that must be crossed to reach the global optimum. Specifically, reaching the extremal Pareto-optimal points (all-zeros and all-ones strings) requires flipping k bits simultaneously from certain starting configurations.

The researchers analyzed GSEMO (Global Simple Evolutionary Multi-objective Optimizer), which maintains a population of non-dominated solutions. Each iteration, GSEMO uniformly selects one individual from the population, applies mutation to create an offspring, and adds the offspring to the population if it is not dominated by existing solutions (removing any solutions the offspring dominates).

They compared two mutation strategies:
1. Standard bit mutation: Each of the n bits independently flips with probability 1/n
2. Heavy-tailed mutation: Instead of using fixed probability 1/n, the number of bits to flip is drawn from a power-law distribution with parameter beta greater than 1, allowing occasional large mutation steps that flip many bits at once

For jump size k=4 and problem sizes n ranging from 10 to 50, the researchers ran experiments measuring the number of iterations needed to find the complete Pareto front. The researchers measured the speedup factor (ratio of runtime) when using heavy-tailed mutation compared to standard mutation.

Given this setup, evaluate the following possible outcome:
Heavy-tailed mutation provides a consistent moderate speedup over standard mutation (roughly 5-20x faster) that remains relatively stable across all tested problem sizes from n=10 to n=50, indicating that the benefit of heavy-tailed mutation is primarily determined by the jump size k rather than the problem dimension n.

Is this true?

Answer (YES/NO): YES